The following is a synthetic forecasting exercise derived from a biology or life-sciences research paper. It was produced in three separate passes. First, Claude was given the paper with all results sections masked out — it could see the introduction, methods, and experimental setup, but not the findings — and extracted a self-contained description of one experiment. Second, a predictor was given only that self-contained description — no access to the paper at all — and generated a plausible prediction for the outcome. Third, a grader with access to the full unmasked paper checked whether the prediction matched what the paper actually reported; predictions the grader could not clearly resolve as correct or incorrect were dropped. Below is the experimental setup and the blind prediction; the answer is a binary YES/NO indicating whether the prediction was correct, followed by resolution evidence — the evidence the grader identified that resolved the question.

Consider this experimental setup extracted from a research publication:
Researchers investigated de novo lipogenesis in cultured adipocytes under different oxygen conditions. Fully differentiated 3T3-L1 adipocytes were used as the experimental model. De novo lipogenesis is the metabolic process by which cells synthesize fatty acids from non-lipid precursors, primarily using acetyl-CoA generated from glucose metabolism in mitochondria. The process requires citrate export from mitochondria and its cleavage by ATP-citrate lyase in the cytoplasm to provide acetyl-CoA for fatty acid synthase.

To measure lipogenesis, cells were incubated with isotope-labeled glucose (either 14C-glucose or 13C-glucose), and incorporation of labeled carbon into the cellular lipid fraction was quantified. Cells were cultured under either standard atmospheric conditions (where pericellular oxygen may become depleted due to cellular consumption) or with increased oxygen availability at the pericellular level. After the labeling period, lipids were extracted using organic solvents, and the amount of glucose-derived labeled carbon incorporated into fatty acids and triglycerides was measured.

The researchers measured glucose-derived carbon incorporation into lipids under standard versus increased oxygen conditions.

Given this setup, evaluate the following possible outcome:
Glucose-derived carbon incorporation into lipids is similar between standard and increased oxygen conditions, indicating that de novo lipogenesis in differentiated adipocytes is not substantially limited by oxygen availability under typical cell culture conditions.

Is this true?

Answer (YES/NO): NO